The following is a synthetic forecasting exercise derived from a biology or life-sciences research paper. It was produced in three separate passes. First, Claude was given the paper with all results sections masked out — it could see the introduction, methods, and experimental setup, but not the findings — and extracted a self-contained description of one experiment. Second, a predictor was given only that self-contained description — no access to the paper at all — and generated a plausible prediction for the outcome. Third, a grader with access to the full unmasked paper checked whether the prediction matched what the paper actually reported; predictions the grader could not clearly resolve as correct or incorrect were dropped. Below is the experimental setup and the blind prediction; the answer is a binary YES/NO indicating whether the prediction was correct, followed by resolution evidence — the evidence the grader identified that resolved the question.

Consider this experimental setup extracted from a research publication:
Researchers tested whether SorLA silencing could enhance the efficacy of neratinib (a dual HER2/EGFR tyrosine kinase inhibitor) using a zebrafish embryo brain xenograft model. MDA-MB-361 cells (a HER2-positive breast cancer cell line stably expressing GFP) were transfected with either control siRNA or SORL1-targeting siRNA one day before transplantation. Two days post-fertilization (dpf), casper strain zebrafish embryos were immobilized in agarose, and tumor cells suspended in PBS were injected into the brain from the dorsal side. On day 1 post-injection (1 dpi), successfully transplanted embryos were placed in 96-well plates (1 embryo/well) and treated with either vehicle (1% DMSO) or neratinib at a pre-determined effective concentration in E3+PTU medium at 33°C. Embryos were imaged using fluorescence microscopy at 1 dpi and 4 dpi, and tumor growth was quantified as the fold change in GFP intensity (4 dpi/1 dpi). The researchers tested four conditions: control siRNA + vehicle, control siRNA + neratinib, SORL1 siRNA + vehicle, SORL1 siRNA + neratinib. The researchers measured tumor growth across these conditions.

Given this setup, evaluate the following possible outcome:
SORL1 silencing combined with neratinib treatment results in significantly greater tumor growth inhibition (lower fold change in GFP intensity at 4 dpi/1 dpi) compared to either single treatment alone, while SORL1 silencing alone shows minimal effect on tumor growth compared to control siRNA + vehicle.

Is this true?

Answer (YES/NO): NO